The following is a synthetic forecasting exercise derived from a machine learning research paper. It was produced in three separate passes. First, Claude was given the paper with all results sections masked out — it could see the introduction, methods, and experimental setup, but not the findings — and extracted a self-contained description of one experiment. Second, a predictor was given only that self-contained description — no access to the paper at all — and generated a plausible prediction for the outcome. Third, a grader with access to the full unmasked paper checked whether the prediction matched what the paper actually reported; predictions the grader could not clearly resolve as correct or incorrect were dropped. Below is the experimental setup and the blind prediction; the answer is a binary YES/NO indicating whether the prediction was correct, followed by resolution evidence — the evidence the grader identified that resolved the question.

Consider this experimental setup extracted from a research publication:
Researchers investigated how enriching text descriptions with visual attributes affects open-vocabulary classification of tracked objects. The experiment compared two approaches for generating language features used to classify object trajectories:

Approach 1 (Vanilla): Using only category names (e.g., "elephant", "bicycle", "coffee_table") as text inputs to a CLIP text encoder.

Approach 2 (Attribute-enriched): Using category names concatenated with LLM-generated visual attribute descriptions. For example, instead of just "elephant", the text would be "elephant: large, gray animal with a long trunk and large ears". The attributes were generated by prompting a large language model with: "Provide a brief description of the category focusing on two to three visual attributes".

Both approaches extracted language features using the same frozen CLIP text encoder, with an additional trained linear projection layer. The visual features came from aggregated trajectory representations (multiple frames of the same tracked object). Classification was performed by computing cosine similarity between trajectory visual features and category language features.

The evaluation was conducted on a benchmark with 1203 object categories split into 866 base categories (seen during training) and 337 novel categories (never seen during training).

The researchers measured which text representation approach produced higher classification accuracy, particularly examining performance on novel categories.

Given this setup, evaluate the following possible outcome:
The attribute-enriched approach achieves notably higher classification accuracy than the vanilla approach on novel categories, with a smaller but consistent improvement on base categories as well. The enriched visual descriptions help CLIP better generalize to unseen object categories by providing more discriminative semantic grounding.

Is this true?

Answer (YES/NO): NO